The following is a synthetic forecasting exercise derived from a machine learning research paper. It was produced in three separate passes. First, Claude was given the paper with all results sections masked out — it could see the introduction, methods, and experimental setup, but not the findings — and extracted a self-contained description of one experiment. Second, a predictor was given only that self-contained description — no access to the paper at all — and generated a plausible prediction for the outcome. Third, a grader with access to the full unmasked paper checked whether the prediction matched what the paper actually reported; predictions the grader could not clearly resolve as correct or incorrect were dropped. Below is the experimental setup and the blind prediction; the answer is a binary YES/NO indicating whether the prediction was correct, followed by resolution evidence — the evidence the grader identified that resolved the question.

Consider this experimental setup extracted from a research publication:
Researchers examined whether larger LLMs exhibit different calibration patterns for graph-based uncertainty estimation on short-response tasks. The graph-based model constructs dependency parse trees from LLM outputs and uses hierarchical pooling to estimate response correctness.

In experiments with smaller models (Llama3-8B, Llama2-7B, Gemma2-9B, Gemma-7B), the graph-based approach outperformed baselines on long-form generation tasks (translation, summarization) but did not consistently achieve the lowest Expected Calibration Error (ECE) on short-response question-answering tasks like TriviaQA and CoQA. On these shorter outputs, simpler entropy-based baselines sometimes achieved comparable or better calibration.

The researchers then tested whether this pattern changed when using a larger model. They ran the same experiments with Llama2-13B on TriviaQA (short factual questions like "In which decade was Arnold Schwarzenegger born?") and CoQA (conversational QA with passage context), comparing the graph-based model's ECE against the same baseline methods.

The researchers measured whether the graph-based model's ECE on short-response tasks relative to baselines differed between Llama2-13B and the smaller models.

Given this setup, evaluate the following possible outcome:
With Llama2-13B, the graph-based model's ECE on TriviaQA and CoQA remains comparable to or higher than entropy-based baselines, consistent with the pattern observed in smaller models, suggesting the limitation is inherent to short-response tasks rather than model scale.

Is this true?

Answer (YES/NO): NO